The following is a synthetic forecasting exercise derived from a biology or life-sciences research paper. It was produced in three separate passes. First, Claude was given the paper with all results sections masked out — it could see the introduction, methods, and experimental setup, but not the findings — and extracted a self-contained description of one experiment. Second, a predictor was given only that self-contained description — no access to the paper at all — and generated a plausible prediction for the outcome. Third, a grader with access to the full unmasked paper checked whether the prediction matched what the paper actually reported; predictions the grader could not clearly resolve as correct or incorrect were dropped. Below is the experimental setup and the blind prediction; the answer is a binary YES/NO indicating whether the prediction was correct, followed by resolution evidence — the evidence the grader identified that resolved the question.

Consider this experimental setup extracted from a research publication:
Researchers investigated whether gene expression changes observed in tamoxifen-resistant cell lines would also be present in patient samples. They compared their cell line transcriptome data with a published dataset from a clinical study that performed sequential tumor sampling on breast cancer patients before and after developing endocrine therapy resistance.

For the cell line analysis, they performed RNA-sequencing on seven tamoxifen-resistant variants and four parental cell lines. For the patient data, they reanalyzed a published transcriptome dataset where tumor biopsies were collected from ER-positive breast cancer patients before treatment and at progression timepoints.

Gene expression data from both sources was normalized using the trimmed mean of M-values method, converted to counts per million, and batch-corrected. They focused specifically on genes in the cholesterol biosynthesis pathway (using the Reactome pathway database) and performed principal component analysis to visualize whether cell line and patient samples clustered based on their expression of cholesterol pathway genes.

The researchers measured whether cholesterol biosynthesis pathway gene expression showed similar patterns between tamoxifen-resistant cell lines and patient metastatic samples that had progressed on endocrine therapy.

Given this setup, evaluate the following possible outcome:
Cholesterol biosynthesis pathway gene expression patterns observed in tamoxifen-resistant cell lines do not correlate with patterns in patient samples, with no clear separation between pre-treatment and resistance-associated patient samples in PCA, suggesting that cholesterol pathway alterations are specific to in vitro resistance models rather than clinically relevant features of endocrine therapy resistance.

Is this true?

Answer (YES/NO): NO